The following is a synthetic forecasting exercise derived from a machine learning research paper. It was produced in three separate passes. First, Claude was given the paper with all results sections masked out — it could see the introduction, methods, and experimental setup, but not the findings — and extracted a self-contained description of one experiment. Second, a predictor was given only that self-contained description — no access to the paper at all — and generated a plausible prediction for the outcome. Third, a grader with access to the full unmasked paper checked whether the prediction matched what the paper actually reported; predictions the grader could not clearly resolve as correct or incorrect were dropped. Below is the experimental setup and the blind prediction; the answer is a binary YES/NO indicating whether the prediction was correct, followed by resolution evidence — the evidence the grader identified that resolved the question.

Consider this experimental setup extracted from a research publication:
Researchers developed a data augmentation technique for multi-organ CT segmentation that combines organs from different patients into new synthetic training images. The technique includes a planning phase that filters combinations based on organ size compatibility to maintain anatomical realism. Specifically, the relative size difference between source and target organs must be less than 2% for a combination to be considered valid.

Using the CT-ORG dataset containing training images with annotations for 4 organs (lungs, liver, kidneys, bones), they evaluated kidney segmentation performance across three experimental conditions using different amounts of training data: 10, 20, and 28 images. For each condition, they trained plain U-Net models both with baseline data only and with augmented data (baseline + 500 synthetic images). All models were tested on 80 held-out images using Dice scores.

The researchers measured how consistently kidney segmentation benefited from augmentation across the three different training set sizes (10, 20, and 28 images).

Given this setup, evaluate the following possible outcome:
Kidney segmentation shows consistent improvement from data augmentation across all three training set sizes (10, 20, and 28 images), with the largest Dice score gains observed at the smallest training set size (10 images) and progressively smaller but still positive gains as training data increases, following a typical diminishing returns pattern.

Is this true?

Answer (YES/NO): NO